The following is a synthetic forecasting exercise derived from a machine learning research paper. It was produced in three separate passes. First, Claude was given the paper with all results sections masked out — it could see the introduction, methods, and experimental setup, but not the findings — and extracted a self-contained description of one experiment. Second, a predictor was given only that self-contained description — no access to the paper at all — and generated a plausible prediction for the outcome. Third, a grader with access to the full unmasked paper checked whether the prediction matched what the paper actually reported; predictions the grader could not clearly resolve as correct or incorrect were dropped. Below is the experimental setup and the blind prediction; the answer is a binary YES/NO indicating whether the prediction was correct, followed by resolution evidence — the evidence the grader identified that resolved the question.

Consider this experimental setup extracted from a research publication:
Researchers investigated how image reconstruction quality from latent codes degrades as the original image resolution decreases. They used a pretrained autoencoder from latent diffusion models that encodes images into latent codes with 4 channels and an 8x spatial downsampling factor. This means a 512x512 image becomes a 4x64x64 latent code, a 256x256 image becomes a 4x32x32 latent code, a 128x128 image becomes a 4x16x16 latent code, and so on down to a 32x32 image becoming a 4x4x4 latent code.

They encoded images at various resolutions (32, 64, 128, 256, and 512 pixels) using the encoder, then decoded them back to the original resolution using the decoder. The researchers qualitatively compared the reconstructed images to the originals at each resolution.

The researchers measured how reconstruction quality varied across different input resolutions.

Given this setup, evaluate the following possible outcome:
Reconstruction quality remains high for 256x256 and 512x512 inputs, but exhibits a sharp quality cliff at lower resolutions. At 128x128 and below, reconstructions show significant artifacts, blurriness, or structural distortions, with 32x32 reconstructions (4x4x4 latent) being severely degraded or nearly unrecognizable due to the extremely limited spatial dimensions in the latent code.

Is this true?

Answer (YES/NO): NO